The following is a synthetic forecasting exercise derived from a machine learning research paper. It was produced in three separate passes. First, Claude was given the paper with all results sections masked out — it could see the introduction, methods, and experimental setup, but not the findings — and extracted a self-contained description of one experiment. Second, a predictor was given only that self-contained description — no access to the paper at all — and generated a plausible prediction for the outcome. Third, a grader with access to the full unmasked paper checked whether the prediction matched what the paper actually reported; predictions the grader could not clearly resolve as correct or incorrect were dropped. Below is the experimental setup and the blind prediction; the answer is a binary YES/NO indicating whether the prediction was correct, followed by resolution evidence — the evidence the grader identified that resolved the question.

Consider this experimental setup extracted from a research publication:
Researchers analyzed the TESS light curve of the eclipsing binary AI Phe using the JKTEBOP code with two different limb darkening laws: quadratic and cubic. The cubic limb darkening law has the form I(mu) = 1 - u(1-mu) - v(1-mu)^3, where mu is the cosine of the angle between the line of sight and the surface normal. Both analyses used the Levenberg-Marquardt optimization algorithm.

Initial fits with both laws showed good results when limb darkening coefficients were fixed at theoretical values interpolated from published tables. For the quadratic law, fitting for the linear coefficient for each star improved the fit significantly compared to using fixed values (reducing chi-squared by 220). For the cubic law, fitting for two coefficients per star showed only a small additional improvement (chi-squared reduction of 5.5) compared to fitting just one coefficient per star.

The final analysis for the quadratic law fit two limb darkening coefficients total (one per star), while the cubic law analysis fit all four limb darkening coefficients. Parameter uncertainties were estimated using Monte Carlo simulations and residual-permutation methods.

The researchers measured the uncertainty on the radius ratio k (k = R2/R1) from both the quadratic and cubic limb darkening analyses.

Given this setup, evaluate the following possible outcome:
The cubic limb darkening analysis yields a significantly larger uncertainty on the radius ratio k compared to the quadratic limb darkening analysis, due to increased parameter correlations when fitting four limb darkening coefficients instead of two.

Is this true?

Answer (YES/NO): YES